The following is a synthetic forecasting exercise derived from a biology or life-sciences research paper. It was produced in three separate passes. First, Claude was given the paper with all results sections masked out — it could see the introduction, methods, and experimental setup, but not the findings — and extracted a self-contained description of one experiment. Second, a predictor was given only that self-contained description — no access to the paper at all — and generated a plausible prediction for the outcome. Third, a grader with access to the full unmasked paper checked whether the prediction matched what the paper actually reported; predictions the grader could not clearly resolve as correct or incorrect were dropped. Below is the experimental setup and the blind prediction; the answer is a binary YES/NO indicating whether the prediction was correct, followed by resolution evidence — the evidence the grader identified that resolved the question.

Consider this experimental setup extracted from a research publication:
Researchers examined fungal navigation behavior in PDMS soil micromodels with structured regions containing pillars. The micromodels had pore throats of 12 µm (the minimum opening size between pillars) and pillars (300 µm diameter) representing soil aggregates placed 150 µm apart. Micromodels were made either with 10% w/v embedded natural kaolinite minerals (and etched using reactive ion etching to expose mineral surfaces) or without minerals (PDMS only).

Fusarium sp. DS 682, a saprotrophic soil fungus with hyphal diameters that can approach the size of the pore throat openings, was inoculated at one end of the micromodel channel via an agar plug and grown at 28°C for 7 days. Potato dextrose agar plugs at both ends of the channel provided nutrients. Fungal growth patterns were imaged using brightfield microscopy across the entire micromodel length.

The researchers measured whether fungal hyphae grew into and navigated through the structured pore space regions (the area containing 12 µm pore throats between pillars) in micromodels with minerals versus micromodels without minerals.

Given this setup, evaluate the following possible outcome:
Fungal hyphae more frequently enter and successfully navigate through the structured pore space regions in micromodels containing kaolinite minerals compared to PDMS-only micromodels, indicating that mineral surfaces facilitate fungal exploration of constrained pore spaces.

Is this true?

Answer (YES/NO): YES